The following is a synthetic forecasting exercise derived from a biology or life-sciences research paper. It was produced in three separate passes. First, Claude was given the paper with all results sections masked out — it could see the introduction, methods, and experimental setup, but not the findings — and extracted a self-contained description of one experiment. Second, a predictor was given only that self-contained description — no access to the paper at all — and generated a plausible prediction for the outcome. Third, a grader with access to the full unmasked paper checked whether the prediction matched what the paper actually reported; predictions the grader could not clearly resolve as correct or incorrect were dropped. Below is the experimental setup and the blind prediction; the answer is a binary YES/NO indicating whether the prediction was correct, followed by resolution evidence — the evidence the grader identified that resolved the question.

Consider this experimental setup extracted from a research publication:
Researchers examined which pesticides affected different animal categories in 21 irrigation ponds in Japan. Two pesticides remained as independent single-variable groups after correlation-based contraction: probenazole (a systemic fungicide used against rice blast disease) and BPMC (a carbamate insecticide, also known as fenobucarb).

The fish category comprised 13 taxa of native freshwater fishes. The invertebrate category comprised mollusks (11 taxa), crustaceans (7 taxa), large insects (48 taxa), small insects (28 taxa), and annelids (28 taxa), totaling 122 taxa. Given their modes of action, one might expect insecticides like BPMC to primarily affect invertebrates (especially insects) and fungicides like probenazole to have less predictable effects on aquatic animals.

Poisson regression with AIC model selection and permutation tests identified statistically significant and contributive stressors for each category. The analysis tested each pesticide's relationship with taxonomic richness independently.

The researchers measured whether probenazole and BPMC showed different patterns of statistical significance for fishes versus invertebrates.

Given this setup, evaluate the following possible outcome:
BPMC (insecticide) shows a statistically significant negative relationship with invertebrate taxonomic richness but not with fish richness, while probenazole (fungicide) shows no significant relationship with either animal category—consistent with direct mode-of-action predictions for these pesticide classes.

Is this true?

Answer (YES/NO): NO